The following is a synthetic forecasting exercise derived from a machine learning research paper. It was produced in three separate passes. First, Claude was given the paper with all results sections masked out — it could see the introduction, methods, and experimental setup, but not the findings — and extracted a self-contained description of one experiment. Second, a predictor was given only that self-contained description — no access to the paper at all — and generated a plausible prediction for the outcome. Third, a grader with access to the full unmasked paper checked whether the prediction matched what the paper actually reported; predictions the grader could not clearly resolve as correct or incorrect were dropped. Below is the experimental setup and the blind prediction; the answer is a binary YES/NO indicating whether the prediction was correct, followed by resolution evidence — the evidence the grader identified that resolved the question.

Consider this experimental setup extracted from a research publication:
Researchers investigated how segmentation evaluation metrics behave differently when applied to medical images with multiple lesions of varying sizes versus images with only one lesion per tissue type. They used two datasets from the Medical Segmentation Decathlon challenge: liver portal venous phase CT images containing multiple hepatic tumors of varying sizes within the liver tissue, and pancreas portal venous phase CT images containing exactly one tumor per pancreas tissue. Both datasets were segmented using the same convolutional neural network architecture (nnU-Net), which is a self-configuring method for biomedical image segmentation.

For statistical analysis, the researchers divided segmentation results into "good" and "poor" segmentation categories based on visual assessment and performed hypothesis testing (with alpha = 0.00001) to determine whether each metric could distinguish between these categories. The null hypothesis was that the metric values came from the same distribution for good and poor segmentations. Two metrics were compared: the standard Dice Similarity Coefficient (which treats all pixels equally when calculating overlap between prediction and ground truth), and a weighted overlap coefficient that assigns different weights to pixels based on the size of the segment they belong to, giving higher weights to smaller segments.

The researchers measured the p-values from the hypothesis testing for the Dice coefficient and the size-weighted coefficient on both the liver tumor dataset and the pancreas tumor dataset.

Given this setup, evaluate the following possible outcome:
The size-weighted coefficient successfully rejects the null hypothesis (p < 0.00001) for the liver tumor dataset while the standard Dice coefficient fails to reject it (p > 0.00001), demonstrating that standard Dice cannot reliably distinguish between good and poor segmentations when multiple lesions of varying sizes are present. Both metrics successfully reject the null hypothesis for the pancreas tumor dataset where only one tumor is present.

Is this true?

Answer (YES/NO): NO